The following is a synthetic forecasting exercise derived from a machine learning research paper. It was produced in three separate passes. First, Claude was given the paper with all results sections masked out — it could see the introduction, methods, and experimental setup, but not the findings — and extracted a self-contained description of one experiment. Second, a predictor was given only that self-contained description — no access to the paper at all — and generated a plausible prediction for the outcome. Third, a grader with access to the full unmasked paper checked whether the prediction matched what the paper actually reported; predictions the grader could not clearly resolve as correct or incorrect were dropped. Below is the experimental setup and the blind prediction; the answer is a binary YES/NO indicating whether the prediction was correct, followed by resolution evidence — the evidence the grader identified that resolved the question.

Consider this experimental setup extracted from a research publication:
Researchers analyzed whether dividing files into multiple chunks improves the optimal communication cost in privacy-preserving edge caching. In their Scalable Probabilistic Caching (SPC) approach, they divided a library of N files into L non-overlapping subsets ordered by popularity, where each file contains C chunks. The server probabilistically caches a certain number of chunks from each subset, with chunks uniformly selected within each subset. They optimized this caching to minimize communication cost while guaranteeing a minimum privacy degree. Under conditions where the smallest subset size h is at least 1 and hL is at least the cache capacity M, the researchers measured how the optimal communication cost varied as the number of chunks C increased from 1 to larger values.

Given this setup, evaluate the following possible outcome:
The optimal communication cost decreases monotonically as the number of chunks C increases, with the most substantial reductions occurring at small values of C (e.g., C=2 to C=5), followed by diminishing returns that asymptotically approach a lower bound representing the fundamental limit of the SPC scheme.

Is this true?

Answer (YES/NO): NO